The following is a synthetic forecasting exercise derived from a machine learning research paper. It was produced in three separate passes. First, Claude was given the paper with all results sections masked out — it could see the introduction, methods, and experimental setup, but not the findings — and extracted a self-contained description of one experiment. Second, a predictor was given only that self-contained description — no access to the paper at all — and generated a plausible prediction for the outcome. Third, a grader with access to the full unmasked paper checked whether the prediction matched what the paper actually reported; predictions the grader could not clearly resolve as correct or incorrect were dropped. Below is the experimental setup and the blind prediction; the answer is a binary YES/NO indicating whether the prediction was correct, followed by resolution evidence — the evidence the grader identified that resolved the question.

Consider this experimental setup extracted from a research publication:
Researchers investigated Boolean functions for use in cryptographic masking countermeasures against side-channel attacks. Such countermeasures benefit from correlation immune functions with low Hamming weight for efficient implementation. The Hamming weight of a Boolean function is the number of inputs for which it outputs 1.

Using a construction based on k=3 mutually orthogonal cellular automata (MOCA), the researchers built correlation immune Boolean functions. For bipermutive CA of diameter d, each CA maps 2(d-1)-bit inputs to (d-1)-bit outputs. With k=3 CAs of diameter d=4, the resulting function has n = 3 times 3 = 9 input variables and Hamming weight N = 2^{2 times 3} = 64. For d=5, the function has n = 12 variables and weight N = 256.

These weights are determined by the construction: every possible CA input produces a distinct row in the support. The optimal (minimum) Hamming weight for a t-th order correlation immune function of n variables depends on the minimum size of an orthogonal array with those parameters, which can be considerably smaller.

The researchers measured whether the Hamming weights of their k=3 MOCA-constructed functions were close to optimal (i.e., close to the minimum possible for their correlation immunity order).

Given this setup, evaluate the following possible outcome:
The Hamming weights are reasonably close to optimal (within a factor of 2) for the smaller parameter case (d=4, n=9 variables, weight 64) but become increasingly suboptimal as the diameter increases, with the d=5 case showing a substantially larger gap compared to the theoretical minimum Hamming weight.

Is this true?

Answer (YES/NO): NO